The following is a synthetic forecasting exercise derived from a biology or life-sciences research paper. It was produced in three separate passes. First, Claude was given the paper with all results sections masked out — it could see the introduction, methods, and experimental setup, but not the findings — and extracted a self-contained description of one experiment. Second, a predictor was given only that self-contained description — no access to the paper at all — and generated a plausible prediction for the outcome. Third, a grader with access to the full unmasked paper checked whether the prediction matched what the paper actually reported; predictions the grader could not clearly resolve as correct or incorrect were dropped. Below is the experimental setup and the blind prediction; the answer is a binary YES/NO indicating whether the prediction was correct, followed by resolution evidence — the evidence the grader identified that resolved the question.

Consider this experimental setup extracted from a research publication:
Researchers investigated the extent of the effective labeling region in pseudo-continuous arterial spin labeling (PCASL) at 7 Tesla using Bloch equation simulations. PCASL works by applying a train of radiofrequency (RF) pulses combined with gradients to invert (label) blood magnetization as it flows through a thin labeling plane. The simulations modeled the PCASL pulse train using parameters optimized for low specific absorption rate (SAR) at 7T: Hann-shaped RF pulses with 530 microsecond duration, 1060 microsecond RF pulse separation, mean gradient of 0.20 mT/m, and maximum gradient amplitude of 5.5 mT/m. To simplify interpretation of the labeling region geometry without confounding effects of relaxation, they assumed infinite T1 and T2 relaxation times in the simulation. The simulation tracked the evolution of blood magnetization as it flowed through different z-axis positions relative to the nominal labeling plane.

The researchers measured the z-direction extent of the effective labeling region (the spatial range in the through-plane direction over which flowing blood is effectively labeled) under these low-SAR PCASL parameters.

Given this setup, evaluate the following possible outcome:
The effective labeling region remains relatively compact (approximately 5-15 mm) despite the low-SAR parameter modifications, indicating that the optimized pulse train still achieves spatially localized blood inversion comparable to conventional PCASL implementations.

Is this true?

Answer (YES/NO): YES